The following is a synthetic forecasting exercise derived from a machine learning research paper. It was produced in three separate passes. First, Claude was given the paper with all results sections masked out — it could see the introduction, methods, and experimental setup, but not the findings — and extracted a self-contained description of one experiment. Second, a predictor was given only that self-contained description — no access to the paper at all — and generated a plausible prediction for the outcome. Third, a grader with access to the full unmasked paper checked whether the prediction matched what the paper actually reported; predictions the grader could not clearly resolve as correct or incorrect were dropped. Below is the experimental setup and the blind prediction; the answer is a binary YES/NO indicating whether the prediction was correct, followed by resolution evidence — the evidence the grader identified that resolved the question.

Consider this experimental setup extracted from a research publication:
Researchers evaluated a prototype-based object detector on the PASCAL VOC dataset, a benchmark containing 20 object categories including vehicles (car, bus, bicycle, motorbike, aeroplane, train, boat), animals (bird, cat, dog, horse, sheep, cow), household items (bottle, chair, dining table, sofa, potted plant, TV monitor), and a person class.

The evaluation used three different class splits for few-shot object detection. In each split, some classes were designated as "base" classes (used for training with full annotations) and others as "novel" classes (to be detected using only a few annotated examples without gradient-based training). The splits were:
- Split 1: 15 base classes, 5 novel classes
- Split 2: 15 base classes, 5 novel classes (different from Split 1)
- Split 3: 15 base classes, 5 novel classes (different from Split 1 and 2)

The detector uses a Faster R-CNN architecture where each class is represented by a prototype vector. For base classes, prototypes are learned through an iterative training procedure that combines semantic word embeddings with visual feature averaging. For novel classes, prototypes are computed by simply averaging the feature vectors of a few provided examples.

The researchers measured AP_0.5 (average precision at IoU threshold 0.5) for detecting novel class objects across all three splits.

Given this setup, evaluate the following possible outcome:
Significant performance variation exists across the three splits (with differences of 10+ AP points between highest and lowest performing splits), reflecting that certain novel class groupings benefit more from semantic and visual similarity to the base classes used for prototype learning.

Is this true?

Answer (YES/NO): YES